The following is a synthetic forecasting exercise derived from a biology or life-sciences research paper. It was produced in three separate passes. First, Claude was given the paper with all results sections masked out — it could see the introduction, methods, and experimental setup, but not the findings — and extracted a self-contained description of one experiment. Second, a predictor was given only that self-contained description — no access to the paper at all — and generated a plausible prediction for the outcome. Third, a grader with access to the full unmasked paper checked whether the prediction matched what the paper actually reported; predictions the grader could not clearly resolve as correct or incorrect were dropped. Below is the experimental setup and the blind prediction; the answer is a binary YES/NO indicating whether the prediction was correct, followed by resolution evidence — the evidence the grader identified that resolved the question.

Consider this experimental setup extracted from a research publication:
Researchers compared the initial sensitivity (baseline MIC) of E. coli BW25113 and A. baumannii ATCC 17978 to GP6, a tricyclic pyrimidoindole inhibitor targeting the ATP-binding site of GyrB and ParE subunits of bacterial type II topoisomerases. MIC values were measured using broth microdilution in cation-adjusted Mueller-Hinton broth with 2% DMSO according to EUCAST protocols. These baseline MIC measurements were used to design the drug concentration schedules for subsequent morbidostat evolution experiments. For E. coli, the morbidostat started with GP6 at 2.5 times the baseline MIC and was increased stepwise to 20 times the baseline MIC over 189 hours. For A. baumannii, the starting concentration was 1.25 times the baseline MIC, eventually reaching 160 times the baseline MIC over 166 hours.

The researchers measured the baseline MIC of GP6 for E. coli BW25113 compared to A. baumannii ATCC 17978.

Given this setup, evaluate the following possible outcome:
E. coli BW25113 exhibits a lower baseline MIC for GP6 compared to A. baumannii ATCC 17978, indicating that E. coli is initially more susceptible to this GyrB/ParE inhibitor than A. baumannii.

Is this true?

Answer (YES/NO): NO